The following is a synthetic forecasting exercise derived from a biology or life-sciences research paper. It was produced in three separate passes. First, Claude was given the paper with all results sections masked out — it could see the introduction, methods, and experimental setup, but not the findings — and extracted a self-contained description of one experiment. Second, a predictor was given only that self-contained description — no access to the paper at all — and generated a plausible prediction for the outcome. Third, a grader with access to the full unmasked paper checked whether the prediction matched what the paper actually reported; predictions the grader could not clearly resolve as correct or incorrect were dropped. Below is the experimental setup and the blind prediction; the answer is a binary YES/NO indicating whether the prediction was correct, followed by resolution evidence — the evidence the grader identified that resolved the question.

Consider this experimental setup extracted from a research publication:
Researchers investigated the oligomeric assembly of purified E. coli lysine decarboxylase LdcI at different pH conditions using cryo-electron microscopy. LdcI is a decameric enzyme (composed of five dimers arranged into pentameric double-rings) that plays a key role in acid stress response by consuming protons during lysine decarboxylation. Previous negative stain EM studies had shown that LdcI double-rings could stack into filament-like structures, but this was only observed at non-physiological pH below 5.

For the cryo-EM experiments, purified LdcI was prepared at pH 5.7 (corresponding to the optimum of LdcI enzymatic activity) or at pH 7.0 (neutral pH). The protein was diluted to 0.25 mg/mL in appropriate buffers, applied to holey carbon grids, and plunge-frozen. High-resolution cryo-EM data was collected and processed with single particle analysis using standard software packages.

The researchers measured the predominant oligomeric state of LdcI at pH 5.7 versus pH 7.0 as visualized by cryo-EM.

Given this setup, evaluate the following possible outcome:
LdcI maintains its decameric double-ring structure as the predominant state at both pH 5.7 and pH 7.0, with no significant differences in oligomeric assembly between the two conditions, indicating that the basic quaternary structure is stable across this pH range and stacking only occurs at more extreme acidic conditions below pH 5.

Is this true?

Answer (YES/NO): NO